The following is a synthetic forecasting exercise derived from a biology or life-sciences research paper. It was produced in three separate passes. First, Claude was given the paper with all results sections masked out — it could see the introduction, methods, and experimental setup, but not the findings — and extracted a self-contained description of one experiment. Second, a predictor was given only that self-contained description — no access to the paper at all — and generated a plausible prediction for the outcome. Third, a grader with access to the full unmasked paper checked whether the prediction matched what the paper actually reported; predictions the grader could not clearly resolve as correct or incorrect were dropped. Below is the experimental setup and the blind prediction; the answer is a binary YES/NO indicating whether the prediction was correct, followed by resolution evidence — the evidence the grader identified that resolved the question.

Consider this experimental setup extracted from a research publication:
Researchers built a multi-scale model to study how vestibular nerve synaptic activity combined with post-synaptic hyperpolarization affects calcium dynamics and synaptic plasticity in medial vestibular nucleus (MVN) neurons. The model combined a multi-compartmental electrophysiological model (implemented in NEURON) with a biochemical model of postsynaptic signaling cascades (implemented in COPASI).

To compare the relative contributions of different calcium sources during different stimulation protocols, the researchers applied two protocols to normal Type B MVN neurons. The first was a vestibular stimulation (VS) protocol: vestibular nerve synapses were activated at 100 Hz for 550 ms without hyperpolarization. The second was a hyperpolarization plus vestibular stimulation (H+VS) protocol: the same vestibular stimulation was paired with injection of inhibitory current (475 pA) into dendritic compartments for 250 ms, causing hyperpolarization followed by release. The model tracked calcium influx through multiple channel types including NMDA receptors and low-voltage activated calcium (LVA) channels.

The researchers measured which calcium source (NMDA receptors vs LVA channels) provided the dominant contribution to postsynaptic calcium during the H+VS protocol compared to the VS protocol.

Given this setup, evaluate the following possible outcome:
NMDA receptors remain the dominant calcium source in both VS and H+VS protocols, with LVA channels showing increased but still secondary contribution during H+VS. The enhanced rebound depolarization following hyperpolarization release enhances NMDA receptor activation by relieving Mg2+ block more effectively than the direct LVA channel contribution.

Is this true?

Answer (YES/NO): NO